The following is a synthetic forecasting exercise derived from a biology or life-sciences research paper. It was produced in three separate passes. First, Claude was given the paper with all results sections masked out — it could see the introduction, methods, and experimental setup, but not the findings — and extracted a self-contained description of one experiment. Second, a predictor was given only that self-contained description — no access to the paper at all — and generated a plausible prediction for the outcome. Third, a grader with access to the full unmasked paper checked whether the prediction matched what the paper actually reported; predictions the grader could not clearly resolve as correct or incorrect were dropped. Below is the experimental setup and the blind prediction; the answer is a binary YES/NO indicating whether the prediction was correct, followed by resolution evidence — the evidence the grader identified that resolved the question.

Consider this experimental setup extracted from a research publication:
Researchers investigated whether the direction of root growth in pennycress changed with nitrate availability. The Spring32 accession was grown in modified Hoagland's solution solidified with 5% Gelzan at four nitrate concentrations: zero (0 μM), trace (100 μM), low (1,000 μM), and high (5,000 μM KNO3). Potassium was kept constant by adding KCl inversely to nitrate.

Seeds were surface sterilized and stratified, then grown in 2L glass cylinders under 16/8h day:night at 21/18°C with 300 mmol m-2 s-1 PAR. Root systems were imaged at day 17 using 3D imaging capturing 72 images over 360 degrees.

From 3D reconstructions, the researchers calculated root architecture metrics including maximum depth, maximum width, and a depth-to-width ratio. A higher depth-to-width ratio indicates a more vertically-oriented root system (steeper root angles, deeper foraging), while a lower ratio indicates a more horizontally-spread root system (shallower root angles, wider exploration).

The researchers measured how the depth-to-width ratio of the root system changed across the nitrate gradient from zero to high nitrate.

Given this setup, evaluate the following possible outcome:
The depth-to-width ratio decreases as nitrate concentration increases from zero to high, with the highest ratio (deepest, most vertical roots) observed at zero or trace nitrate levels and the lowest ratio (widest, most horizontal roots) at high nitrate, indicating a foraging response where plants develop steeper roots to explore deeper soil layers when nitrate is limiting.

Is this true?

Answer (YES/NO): NO